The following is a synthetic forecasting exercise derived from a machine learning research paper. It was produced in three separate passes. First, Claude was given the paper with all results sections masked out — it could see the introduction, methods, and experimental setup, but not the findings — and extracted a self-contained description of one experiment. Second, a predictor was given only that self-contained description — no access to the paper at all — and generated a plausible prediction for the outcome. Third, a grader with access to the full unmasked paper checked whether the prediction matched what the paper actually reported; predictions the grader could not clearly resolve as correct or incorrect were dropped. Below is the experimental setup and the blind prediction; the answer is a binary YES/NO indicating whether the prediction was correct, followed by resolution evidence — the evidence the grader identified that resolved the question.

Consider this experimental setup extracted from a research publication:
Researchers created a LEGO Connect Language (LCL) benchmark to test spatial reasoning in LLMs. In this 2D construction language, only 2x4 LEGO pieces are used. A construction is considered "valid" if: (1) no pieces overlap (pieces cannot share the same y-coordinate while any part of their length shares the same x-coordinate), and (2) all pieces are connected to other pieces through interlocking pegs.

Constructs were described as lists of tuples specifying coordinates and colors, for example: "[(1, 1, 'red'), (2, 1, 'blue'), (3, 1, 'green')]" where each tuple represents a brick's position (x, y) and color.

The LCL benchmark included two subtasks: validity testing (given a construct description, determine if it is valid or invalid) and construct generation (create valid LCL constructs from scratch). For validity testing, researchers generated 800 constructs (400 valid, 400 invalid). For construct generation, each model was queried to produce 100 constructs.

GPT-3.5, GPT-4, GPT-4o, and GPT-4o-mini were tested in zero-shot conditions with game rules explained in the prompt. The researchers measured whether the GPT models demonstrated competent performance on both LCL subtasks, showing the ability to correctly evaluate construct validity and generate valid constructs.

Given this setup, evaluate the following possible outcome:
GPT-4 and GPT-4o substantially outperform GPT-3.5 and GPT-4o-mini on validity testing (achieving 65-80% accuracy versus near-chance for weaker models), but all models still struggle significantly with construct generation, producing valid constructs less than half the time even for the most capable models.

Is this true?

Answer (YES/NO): NO